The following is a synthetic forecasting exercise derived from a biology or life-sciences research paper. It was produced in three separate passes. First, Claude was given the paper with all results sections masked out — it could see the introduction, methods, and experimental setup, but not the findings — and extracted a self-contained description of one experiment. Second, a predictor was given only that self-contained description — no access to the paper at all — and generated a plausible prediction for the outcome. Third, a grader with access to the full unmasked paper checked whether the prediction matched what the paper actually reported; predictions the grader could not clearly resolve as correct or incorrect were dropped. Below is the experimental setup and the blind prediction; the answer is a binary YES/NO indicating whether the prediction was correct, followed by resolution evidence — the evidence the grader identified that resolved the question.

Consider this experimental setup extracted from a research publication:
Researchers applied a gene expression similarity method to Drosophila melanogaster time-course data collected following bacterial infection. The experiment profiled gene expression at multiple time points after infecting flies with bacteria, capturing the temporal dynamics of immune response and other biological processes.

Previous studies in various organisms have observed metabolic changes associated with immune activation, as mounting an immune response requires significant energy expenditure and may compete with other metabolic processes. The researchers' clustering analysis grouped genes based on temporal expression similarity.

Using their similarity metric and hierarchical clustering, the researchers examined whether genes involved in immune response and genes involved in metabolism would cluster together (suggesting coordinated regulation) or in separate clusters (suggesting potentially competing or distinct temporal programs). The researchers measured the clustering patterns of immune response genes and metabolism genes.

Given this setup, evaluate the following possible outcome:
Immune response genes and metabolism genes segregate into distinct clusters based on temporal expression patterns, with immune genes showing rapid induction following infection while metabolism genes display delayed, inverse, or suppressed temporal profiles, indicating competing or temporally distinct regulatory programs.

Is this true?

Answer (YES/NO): YES